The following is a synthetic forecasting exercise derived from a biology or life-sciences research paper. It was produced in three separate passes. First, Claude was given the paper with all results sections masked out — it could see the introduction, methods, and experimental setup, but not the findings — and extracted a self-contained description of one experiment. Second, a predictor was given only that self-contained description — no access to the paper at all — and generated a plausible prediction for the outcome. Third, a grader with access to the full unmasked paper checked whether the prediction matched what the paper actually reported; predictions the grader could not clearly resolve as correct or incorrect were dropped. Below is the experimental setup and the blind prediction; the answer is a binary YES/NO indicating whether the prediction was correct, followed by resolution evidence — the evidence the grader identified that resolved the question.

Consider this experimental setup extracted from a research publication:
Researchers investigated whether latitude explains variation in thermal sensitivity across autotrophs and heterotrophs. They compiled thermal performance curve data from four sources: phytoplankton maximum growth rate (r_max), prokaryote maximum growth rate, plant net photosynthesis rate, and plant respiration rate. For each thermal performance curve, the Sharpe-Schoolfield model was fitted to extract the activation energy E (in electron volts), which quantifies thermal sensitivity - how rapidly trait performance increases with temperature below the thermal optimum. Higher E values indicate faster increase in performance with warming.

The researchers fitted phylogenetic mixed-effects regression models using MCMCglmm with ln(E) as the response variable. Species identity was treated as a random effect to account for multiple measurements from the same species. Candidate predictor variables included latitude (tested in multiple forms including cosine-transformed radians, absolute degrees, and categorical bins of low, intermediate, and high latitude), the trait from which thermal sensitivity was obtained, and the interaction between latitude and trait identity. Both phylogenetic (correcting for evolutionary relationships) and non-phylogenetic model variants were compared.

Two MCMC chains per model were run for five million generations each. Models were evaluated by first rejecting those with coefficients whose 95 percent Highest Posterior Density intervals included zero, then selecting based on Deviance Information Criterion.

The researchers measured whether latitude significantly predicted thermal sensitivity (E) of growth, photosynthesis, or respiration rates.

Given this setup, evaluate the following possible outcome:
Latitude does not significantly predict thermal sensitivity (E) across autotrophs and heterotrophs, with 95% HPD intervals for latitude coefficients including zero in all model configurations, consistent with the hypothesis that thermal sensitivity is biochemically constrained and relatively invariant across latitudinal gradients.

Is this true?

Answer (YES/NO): NO